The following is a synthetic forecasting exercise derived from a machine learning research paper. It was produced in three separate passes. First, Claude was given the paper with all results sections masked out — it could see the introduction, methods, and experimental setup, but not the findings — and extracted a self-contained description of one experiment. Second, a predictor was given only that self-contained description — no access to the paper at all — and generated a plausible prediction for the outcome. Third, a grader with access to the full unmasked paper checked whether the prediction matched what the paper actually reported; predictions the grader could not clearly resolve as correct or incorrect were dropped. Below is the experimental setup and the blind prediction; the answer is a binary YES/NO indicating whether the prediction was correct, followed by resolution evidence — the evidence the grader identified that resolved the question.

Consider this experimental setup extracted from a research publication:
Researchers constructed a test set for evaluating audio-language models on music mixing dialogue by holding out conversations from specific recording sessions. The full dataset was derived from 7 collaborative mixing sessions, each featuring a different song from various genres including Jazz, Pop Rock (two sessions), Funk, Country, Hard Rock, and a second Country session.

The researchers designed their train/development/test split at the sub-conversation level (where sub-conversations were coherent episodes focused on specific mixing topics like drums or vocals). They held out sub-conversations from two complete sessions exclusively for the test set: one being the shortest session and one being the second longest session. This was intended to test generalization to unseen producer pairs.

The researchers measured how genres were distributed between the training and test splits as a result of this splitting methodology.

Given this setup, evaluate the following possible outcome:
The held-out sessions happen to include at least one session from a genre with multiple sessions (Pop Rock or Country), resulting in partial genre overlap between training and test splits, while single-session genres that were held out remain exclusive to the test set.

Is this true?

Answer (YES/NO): YES